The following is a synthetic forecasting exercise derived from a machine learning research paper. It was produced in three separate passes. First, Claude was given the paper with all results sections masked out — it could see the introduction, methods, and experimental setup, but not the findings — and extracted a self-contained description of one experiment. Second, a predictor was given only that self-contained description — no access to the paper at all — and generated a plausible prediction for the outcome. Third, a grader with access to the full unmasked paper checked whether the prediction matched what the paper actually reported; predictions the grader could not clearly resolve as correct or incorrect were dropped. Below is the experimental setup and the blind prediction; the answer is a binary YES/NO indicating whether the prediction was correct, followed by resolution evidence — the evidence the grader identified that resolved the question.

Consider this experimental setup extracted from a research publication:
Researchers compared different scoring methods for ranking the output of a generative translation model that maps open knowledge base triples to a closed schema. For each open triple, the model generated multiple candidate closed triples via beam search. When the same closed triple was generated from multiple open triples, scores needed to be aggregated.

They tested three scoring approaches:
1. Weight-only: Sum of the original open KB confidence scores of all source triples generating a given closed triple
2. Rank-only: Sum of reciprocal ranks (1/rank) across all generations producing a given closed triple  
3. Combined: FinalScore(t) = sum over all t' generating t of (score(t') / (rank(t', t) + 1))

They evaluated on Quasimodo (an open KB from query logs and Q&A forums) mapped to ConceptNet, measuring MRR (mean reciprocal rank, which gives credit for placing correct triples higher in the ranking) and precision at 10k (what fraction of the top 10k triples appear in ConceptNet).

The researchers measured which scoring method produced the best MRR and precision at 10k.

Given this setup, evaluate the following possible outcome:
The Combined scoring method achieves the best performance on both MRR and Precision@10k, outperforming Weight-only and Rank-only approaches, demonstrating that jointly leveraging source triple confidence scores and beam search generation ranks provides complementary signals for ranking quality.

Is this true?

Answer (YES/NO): YES